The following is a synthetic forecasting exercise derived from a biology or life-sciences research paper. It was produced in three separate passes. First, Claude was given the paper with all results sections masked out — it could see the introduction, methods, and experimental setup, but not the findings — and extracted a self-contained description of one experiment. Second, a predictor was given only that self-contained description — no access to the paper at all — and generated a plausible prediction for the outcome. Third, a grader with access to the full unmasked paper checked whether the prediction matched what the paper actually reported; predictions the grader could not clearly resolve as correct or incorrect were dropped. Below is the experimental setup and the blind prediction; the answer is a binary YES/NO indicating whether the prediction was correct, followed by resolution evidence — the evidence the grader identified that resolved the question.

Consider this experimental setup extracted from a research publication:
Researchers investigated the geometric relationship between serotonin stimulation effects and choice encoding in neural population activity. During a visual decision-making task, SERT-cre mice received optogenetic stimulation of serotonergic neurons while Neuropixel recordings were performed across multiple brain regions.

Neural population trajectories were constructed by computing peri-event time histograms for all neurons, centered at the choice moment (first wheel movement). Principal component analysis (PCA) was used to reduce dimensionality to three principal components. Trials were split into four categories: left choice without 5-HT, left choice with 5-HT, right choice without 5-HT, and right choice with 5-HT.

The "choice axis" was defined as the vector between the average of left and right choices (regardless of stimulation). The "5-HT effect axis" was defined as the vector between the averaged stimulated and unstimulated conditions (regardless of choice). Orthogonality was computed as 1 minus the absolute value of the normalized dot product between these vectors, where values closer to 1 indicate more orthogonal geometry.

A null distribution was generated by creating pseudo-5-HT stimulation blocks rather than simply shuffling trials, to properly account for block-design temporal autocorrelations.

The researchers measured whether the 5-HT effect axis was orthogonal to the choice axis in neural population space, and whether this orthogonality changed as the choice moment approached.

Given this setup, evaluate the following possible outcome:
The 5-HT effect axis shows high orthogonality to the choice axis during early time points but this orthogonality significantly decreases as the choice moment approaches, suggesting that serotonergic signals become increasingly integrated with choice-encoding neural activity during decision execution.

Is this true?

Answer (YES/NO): NO